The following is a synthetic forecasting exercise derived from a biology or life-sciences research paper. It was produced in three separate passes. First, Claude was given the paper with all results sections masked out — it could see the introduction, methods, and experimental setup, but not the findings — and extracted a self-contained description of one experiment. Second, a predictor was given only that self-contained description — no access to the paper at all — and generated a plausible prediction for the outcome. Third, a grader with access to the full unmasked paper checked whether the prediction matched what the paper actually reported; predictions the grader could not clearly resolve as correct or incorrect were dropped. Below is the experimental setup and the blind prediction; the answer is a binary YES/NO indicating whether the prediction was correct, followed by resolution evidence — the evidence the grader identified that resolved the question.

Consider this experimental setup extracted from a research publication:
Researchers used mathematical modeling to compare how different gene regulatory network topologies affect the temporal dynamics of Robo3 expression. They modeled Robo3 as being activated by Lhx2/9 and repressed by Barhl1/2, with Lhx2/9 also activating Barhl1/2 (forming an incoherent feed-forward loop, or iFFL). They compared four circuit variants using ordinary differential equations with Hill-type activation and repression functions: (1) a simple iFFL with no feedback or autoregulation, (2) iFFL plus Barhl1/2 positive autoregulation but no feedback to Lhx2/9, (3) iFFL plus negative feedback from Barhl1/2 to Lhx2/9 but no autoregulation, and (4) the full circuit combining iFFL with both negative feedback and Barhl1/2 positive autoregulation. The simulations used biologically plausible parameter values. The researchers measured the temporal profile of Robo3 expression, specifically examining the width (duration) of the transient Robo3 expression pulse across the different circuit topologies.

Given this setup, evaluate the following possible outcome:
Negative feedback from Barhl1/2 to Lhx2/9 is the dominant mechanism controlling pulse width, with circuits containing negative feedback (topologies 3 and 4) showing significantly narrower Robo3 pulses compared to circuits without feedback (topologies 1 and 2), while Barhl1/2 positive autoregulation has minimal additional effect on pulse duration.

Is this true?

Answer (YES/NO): NO